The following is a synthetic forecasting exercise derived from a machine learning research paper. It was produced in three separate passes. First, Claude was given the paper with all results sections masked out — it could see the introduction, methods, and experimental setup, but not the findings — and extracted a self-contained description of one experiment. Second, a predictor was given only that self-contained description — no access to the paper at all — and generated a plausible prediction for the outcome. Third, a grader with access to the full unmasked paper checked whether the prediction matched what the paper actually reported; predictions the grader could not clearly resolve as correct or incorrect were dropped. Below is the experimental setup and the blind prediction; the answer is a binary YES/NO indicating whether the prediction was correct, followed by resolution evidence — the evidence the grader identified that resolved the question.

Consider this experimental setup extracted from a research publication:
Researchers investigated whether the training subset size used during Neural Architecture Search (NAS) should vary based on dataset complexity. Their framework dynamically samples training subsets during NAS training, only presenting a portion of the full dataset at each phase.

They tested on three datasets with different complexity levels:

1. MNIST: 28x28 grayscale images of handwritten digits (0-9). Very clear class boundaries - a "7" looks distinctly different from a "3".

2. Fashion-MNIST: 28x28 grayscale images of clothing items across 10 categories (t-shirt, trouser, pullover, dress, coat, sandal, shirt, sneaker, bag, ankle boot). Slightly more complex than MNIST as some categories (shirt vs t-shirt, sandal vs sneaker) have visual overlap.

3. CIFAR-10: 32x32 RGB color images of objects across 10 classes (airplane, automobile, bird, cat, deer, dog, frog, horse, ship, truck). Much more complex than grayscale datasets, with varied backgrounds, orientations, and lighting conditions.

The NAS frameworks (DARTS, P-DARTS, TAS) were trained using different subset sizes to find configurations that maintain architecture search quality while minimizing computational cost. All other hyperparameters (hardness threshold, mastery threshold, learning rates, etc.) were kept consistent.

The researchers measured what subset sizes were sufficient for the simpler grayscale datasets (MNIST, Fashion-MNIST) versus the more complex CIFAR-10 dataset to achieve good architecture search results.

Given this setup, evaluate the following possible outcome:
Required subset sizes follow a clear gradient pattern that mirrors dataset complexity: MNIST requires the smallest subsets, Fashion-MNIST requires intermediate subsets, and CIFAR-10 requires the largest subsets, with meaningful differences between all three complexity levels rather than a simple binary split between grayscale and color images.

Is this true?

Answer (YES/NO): NO